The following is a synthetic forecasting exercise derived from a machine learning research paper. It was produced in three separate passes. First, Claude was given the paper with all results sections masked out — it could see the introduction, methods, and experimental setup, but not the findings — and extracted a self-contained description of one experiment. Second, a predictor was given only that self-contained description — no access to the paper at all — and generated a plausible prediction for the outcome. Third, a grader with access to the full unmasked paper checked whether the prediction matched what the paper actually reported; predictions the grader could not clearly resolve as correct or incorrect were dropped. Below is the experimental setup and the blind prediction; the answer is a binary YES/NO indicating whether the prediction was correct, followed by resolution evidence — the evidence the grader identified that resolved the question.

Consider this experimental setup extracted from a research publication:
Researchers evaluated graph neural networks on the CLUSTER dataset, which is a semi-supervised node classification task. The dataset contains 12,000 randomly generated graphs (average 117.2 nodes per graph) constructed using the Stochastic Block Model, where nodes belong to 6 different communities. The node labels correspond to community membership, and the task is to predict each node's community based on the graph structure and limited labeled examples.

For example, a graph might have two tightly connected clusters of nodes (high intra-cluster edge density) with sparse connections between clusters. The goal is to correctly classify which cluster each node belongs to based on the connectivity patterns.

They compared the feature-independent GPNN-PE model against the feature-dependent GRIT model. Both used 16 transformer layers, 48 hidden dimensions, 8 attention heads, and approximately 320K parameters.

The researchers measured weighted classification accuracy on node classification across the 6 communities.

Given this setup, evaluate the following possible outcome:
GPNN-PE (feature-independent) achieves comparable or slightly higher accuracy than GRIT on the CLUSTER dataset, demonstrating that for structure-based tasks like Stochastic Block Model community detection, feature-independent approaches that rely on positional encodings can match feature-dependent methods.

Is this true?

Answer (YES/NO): NO